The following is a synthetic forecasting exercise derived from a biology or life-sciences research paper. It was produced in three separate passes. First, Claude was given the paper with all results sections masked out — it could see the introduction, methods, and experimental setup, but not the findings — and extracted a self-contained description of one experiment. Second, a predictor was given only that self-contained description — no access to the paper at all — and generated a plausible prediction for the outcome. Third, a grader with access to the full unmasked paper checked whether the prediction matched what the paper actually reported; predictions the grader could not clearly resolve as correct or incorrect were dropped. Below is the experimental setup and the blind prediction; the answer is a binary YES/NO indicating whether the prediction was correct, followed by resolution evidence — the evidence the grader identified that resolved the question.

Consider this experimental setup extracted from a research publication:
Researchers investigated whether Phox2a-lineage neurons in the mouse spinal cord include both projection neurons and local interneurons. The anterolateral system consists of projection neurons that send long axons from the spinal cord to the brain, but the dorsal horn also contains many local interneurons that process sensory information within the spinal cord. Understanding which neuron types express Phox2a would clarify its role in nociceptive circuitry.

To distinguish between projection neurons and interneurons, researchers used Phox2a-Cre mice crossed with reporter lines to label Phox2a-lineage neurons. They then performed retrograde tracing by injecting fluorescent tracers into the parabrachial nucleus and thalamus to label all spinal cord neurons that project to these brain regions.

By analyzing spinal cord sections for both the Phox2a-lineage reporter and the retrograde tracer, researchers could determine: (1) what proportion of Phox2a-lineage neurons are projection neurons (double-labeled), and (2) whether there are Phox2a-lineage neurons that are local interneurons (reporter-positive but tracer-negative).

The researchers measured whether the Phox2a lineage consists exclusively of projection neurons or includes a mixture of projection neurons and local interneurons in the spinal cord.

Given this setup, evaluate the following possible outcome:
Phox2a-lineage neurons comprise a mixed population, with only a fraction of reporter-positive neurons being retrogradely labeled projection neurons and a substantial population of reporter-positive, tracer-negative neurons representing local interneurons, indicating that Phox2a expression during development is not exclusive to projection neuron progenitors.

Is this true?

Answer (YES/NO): NO